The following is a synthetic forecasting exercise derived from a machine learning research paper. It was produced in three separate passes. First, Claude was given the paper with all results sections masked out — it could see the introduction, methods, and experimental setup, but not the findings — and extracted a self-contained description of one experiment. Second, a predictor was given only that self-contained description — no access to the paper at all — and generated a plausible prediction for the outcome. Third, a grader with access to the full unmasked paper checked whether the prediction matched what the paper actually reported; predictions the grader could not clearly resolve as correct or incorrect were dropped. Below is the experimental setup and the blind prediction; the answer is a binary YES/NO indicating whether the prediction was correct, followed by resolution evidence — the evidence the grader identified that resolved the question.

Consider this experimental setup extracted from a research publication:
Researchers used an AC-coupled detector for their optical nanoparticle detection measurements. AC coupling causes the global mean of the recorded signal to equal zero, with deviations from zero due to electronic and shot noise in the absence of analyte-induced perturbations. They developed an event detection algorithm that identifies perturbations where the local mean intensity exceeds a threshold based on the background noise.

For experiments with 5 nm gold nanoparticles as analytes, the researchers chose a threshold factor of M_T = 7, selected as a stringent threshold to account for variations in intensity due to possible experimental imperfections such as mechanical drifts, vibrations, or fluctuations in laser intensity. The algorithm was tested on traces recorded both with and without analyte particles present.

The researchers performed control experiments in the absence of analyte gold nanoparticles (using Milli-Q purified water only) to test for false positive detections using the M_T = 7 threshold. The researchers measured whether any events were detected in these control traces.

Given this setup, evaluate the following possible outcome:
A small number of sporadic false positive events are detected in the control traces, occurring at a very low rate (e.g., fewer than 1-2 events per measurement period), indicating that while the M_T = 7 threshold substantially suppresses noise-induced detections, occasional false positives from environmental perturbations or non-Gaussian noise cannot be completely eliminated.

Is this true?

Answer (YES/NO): NO